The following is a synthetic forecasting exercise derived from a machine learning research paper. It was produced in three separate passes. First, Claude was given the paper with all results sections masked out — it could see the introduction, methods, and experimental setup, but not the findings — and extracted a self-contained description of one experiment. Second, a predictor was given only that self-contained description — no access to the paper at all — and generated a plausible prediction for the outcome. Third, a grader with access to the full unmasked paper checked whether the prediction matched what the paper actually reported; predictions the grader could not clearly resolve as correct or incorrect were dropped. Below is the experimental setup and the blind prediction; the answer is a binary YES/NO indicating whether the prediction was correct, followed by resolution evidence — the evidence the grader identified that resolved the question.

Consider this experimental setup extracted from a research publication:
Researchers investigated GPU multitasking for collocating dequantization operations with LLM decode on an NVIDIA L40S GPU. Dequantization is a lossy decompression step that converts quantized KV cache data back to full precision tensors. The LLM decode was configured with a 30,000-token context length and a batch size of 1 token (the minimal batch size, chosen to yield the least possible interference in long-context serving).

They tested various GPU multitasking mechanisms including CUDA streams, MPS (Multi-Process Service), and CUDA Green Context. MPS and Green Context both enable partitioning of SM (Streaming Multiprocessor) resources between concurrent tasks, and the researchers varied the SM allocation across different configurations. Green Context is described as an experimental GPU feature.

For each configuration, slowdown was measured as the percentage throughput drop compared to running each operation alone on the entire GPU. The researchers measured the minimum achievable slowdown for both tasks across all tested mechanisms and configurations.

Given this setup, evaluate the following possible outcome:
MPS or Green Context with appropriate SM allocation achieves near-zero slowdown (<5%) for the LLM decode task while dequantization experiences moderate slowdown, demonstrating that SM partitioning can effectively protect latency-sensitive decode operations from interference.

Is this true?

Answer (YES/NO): NO